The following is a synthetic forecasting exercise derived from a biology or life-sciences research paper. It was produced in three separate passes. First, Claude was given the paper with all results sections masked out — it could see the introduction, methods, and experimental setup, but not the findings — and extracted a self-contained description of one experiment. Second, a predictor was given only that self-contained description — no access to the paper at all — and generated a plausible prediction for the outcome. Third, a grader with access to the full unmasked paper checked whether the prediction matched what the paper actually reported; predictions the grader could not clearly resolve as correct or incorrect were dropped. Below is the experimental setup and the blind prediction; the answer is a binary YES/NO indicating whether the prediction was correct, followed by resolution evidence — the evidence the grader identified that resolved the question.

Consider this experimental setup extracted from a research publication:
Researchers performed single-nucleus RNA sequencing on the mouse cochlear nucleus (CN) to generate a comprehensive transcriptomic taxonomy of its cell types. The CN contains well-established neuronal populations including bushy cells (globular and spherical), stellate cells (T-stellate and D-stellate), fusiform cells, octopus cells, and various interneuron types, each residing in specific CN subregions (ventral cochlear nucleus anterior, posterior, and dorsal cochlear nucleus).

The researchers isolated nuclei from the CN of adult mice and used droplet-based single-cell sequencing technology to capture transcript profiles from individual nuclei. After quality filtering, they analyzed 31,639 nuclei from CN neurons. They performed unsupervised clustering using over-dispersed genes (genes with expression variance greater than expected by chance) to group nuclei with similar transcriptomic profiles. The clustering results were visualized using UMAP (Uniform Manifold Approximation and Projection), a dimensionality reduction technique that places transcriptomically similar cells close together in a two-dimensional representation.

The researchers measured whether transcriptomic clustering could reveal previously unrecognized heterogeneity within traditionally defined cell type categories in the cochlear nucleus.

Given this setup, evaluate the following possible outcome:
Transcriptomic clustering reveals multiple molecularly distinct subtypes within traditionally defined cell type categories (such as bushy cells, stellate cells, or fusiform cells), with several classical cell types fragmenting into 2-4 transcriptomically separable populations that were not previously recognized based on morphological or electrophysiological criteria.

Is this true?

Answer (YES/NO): YES